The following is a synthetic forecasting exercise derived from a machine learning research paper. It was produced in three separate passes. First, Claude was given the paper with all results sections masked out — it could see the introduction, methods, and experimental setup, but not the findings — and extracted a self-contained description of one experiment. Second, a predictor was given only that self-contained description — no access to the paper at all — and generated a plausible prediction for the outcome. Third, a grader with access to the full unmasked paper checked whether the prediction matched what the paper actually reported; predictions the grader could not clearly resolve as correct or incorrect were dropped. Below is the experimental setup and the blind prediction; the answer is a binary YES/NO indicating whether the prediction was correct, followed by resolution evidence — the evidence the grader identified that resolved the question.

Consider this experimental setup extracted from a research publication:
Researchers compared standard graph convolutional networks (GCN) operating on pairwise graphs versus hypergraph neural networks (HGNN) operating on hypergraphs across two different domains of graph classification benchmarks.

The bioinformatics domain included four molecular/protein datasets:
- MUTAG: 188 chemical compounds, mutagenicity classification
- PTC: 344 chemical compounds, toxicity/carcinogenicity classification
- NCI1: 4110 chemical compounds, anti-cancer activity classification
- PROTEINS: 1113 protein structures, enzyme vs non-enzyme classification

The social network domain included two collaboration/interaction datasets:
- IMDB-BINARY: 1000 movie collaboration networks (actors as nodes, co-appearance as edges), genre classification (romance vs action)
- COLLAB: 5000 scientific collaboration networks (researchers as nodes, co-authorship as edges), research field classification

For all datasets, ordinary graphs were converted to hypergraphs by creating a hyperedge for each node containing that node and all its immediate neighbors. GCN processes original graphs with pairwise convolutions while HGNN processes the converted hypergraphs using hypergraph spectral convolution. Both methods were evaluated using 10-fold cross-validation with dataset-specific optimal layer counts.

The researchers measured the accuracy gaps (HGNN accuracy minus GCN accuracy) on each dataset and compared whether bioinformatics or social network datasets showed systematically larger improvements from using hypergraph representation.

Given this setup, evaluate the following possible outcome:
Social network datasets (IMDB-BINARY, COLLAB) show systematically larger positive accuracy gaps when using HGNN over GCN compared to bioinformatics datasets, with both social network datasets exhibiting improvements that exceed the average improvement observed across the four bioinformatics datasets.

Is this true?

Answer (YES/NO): YES